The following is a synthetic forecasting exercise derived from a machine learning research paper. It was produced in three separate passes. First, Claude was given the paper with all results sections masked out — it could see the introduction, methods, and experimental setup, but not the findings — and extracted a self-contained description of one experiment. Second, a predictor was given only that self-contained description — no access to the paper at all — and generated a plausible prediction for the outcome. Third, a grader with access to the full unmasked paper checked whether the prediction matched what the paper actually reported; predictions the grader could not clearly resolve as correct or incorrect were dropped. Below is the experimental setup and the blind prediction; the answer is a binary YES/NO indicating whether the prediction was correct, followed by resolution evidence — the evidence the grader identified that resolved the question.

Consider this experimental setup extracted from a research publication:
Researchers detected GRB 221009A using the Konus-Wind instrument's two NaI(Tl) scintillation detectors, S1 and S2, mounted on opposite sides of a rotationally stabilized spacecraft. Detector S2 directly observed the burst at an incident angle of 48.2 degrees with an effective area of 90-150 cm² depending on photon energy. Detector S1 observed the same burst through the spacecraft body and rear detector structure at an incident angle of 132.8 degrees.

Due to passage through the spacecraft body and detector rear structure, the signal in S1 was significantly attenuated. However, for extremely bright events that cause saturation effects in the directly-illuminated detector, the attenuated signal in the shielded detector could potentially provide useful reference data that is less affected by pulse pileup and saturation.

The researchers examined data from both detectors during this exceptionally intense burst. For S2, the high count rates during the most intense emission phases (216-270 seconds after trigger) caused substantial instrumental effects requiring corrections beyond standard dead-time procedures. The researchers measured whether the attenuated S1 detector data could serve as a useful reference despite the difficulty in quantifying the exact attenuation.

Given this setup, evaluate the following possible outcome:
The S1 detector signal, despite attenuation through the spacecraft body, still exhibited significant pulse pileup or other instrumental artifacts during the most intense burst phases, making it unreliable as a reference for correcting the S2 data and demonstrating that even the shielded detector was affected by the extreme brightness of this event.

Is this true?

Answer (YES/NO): NO